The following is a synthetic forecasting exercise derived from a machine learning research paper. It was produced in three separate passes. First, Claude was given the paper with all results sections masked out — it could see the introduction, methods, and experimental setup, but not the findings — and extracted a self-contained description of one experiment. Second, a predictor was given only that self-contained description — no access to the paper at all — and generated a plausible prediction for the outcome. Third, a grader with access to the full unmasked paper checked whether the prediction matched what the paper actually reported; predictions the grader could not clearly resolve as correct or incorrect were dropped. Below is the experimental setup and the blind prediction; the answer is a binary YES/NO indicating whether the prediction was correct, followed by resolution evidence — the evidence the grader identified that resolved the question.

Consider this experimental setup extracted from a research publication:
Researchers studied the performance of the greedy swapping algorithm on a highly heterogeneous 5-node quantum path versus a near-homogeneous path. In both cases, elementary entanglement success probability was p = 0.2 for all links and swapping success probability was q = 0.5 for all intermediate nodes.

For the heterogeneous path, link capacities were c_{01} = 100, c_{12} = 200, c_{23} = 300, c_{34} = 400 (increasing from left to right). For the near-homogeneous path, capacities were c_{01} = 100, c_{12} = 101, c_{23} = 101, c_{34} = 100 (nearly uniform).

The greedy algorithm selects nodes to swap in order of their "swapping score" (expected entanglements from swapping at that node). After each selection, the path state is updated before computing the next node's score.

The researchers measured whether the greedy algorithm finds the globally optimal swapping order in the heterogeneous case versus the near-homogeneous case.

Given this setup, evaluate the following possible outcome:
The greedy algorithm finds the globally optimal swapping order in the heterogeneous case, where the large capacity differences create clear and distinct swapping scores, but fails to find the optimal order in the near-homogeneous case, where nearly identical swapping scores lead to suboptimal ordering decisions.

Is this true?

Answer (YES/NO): YES